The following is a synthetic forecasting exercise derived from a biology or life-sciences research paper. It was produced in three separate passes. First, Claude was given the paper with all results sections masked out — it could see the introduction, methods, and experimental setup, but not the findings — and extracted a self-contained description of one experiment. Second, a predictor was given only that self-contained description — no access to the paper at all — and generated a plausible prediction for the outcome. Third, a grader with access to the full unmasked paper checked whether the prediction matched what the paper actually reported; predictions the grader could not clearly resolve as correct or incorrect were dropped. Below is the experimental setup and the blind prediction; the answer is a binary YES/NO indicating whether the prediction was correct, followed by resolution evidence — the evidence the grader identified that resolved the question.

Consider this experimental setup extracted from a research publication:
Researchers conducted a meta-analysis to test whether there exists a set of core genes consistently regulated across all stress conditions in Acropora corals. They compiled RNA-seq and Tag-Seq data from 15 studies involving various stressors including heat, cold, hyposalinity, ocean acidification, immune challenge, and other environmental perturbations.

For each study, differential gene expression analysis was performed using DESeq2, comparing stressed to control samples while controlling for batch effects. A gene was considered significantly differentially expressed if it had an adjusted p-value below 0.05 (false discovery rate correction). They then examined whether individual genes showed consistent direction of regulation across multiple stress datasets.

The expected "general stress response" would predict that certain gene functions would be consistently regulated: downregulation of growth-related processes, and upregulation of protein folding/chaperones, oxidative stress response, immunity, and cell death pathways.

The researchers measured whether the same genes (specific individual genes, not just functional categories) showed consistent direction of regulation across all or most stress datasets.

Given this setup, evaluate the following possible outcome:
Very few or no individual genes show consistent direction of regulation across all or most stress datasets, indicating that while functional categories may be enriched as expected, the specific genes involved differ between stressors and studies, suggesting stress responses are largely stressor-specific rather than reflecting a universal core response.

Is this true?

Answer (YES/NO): NO